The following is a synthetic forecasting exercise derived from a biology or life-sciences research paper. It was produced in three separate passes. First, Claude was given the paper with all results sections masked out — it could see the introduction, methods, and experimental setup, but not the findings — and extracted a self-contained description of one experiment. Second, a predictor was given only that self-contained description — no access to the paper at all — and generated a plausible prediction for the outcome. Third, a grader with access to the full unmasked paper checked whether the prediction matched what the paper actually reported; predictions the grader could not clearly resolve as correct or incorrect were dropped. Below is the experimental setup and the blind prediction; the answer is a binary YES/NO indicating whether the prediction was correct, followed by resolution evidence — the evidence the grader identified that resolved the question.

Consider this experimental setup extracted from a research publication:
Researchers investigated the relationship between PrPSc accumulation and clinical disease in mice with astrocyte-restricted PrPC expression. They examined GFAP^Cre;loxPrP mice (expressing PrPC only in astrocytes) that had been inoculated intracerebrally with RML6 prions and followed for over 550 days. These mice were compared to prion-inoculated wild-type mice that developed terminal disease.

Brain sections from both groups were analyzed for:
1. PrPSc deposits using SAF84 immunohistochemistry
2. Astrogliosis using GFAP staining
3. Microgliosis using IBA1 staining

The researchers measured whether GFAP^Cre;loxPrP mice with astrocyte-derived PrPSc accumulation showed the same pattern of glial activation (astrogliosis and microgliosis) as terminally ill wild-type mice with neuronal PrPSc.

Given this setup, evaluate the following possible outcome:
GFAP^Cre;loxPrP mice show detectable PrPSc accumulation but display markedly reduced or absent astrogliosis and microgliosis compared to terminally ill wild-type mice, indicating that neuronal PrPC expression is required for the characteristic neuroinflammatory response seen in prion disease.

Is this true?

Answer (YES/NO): YES